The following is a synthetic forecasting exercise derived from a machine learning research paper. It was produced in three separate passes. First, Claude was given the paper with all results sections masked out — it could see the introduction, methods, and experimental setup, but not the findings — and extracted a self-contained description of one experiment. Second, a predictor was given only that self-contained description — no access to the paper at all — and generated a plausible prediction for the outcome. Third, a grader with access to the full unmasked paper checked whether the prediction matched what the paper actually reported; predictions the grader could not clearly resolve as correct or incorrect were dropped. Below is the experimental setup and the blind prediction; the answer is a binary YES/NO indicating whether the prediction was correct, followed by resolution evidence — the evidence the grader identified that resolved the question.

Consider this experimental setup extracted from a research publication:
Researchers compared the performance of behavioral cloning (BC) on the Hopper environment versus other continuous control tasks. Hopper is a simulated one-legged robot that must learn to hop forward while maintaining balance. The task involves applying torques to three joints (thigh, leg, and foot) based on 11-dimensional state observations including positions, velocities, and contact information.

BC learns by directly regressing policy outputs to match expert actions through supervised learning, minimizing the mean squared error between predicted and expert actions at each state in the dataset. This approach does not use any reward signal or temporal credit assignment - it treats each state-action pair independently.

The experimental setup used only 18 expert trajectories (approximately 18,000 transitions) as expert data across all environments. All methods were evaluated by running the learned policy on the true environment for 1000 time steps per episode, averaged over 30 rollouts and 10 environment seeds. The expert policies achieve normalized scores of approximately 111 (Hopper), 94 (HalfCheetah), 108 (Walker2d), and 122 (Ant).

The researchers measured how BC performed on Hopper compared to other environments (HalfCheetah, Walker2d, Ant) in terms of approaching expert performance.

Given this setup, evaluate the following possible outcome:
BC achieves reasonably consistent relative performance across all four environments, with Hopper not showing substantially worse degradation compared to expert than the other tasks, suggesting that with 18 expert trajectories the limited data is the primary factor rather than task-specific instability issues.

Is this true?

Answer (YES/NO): NO